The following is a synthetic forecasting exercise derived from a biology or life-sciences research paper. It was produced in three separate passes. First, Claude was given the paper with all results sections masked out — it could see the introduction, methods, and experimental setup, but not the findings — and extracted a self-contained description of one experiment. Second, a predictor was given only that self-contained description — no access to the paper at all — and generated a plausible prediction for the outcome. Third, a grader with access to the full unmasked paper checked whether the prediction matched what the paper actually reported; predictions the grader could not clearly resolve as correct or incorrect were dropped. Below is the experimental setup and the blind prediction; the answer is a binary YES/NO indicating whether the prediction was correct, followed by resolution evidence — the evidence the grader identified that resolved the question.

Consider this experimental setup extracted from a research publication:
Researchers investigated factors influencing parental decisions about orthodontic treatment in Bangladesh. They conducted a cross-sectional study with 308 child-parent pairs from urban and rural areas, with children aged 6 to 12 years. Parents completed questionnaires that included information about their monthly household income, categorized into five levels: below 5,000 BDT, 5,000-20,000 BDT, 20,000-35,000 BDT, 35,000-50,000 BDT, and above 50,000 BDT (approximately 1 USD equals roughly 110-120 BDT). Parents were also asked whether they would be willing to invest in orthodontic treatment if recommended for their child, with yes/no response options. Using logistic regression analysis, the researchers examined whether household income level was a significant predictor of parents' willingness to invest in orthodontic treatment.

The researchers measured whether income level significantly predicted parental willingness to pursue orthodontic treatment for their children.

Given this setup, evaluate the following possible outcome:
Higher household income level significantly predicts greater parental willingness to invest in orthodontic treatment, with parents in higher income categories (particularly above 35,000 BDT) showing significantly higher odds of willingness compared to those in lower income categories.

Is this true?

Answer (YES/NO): NO